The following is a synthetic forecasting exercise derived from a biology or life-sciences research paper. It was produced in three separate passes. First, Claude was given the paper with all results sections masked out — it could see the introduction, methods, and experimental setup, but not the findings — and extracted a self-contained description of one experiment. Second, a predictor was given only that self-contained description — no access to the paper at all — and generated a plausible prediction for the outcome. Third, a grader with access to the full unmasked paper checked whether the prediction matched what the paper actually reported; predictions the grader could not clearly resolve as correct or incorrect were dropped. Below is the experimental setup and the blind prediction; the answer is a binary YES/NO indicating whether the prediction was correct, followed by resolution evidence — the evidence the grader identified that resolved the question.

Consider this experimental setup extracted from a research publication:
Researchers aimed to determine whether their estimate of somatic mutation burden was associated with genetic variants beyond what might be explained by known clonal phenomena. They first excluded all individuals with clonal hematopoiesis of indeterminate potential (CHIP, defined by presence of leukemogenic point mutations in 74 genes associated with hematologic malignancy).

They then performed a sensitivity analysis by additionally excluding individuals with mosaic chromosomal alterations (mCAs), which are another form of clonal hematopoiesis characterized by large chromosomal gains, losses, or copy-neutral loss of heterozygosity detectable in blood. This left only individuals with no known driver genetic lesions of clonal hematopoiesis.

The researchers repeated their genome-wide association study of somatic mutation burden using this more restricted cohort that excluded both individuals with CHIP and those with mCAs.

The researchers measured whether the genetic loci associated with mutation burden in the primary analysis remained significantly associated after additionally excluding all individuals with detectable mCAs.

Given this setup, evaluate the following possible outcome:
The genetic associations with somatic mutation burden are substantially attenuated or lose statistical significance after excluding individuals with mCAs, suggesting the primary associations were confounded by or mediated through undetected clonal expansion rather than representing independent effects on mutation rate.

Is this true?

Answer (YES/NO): NO